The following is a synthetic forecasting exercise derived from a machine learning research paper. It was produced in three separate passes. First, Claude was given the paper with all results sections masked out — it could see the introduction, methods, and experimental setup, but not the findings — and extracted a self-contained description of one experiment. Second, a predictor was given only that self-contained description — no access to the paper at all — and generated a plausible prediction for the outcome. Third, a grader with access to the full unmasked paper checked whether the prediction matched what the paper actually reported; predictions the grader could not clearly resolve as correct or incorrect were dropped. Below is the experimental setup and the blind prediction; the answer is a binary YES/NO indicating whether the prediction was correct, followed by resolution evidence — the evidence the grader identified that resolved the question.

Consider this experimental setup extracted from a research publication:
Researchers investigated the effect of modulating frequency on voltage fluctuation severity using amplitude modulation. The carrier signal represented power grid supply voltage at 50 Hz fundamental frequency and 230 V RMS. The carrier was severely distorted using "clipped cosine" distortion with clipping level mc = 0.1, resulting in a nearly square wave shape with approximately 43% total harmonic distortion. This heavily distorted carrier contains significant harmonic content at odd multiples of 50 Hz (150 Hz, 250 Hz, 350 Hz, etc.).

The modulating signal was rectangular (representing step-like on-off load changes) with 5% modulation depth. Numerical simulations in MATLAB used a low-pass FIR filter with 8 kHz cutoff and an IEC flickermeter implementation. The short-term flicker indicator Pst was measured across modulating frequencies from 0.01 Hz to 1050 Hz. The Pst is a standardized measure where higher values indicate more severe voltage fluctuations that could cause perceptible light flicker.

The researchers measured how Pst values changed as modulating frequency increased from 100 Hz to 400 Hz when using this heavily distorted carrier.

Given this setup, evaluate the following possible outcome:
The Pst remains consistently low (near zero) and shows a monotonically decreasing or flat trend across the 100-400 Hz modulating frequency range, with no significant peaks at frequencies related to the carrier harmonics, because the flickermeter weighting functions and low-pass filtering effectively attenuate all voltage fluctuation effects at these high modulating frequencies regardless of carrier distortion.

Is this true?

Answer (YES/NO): NO